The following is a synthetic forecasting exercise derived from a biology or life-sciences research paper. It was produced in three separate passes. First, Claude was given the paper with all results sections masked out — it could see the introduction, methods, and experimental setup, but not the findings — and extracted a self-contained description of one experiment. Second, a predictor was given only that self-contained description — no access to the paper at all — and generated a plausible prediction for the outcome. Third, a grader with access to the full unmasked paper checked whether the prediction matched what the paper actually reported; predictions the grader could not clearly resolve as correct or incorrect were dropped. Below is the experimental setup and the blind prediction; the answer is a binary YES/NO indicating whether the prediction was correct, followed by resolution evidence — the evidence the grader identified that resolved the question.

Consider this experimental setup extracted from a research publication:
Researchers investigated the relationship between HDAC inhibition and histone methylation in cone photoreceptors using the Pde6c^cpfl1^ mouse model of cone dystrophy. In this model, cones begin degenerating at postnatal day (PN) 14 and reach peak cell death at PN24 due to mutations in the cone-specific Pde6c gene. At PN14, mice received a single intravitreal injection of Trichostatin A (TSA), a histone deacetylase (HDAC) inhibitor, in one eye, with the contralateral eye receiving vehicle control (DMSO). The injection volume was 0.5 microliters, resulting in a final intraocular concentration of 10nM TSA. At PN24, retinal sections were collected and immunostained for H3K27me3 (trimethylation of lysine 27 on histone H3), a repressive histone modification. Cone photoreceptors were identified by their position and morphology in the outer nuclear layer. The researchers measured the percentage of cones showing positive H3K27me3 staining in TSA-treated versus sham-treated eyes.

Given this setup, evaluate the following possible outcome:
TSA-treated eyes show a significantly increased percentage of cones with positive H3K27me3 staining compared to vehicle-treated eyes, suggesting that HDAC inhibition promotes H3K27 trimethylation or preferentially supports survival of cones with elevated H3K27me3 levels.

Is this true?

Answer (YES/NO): YES